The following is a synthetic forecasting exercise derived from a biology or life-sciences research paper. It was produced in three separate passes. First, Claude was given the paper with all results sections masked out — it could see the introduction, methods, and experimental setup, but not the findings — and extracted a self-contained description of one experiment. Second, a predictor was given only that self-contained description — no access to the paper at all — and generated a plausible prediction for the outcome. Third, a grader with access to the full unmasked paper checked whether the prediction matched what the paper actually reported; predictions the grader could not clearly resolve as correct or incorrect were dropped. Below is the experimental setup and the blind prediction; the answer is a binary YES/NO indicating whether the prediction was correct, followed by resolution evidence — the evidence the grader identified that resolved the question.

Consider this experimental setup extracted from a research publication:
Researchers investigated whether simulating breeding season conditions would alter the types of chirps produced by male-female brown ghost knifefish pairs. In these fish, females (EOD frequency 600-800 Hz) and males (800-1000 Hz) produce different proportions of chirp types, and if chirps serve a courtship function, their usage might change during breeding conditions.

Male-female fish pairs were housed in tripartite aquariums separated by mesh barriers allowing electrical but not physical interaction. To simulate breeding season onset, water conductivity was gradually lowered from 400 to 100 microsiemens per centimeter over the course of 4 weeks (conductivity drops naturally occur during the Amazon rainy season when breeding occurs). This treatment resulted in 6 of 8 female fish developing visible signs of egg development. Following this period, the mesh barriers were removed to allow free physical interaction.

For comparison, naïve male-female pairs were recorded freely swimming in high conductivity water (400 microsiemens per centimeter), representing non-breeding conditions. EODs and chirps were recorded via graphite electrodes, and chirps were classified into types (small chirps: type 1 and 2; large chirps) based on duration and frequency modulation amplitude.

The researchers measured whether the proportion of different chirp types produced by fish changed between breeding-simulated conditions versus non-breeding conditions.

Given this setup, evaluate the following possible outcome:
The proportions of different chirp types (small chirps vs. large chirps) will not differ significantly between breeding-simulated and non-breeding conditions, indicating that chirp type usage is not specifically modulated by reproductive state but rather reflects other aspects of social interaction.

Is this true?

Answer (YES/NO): YES